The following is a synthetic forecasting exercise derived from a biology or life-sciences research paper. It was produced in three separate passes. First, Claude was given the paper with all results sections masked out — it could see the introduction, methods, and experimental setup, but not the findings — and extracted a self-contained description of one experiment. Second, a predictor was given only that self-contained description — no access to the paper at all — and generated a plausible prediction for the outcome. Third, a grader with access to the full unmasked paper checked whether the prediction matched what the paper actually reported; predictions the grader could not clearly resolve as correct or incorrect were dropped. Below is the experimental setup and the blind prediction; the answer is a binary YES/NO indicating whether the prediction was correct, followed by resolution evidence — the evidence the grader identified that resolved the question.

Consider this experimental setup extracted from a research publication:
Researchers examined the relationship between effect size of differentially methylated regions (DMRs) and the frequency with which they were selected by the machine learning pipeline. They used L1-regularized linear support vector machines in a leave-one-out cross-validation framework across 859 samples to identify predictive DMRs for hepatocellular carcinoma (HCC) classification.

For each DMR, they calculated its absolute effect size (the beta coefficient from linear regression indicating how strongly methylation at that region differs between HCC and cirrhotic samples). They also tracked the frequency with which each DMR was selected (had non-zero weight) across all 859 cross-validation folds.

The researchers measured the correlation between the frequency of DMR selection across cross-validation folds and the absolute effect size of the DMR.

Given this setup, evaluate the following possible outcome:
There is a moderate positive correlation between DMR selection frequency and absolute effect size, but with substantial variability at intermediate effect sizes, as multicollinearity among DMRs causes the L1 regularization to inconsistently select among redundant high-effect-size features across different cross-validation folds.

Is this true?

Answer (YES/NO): NO